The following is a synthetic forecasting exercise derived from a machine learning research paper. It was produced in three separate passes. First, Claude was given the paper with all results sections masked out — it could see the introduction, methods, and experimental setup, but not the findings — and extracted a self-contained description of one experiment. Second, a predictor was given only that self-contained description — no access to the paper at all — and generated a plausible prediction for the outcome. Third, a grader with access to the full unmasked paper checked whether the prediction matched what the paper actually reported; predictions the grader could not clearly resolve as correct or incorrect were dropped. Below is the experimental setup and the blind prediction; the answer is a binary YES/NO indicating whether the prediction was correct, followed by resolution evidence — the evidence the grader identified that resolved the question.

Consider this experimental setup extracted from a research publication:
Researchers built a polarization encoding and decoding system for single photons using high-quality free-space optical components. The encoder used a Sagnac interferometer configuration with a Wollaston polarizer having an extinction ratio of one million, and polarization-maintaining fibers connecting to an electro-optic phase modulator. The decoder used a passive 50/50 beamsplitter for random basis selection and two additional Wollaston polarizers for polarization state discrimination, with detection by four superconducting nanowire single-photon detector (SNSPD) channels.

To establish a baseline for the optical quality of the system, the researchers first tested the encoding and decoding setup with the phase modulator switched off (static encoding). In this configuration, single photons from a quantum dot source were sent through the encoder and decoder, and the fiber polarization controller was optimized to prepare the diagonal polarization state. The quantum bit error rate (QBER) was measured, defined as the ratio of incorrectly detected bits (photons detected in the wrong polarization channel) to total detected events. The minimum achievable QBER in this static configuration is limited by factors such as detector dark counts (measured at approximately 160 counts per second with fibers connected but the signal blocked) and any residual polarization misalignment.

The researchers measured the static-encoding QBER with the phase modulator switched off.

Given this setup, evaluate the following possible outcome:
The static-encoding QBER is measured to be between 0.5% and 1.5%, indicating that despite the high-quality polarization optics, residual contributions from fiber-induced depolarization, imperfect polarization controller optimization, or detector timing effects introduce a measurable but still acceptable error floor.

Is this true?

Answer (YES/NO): NO